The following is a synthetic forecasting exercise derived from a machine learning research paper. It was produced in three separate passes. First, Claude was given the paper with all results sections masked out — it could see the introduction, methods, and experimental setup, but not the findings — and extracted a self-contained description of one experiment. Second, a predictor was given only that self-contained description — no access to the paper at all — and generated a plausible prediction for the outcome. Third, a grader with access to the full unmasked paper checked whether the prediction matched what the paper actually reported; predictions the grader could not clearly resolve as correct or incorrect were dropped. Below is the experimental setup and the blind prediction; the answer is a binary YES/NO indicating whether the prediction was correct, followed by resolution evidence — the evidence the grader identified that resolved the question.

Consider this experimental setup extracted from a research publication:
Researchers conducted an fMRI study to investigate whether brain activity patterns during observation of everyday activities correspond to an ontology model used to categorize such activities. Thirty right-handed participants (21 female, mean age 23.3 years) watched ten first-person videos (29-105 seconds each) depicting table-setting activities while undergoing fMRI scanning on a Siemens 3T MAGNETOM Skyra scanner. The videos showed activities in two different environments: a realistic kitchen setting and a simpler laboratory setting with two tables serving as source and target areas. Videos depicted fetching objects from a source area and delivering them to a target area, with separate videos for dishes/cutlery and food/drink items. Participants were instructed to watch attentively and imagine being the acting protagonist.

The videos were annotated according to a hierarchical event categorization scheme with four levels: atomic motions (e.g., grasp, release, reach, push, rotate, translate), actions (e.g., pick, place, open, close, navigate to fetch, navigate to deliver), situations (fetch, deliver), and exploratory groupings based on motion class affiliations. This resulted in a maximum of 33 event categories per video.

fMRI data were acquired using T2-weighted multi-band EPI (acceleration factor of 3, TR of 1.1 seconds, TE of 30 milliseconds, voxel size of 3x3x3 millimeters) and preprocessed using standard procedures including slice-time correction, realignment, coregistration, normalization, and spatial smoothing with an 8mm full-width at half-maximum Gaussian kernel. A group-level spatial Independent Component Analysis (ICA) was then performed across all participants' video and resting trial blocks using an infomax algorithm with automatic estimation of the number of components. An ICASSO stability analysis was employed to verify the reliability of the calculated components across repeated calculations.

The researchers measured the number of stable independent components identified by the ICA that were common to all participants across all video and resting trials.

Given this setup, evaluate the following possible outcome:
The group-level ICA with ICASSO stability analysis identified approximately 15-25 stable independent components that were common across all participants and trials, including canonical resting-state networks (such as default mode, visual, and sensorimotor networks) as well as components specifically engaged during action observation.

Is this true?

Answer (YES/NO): YES